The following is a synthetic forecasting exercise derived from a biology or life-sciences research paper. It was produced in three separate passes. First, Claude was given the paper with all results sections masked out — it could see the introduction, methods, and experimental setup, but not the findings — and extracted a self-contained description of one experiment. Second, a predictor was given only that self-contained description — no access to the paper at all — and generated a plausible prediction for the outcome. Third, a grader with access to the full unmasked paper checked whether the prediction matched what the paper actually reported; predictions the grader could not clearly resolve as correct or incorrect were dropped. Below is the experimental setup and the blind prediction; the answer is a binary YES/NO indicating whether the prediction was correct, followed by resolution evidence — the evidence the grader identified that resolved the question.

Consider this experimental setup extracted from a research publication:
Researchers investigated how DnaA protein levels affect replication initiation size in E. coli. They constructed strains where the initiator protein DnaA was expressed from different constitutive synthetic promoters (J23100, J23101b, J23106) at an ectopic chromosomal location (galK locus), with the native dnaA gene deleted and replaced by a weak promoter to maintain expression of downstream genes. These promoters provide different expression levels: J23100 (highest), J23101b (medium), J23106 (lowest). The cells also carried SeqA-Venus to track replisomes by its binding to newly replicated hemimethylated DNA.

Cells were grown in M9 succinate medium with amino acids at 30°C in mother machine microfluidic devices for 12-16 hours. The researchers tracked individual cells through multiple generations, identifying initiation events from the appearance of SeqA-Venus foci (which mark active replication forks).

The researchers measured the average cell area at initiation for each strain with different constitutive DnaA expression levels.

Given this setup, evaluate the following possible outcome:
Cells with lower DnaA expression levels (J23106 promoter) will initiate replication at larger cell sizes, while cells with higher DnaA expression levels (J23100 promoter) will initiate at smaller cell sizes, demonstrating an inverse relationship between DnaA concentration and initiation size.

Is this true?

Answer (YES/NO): YES